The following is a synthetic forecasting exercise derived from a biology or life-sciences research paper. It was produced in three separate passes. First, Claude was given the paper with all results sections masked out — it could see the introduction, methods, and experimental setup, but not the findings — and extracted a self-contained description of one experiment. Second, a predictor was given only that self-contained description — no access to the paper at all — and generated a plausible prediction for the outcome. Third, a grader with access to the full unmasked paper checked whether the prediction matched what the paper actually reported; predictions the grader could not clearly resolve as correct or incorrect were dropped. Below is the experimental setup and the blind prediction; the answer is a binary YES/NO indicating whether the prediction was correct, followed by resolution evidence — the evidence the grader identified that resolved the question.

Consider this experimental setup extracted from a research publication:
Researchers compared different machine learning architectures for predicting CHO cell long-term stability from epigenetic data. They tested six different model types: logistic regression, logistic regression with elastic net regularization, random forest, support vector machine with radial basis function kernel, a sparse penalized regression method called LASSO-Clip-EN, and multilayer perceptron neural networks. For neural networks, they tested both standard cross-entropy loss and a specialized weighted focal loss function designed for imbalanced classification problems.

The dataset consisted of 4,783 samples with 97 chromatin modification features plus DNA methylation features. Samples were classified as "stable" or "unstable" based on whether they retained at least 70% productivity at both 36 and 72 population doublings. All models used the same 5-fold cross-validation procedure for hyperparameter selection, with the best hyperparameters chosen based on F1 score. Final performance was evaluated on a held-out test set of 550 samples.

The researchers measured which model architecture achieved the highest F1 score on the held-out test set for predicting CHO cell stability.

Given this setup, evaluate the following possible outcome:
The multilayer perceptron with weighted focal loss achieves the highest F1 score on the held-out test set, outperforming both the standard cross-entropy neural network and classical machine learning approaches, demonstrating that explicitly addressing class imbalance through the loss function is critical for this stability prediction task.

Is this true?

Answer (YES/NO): YES